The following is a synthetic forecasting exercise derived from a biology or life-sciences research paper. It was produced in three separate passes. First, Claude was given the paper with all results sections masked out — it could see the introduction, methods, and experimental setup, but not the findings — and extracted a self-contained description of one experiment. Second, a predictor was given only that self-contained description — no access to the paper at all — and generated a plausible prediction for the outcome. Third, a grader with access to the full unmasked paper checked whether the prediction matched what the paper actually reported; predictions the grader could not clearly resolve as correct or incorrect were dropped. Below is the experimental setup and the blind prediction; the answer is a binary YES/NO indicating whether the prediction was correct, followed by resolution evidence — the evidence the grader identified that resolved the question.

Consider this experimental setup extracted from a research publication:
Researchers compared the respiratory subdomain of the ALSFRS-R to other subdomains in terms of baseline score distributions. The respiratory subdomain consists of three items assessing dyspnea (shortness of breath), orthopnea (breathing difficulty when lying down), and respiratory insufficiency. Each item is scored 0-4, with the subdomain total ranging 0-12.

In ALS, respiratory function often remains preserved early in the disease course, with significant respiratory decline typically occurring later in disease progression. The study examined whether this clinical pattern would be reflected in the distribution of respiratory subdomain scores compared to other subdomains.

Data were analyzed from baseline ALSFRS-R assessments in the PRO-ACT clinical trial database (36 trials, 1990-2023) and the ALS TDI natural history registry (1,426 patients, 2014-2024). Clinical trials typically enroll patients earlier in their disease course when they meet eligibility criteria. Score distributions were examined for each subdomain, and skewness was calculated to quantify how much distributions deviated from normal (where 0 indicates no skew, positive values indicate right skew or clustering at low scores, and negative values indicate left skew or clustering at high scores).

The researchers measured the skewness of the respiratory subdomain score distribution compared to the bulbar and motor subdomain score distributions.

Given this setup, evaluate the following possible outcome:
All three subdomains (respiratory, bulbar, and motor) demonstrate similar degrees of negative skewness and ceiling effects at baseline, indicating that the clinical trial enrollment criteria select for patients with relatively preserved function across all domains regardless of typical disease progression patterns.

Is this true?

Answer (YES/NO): NO